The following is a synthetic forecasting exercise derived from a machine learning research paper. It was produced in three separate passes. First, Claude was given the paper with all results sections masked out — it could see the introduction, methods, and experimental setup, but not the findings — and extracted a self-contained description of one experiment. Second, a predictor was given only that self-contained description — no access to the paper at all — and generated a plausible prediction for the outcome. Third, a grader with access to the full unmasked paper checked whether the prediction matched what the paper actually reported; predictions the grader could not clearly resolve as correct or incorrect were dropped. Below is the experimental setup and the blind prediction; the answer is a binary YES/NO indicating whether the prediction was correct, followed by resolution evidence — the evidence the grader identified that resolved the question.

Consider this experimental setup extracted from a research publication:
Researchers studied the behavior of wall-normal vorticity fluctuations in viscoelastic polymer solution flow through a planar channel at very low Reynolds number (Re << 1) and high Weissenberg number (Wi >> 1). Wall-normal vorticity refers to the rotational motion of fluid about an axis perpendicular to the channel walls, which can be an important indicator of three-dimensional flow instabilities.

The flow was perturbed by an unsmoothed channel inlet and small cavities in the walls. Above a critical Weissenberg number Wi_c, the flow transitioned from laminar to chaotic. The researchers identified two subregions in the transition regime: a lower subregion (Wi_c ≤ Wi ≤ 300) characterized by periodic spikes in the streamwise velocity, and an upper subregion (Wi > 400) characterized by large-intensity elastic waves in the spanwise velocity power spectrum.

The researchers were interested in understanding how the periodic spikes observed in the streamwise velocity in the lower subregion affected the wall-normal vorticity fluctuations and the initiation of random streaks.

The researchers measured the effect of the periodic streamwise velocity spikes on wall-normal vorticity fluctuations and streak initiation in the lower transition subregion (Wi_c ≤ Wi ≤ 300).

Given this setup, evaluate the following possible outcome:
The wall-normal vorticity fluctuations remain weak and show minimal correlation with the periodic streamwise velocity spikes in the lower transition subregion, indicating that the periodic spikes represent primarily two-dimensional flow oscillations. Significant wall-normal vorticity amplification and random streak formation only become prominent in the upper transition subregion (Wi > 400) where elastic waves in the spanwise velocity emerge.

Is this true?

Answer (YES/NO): NO